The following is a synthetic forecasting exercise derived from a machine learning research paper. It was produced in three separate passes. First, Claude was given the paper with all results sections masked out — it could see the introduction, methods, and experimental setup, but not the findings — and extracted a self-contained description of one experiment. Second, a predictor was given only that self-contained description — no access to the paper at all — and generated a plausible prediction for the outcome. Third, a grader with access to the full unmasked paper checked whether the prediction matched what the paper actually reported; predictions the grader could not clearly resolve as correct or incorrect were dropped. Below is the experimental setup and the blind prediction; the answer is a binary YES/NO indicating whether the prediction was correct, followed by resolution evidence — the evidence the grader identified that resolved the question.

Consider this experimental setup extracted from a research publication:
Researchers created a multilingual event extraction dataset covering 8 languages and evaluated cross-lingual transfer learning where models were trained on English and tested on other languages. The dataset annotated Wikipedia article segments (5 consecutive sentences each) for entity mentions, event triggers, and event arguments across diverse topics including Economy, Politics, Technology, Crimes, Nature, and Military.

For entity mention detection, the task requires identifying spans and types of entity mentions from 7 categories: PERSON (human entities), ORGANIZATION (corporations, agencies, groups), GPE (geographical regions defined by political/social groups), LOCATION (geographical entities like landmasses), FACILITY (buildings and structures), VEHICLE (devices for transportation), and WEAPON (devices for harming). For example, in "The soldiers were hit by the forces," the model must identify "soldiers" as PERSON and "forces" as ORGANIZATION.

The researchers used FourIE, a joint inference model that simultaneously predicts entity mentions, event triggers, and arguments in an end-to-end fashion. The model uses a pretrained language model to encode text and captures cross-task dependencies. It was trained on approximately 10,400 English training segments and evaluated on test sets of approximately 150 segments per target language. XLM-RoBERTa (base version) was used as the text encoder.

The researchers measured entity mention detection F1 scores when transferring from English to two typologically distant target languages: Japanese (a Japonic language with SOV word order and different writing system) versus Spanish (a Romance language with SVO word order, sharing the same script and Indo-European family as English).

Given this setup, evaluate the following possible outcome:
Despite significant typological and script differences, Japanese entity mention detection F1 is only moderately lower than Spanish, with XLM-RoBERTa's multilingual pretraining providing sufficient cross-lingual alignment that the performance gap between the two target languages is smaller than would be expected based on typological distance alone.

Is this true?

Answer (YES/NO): NO